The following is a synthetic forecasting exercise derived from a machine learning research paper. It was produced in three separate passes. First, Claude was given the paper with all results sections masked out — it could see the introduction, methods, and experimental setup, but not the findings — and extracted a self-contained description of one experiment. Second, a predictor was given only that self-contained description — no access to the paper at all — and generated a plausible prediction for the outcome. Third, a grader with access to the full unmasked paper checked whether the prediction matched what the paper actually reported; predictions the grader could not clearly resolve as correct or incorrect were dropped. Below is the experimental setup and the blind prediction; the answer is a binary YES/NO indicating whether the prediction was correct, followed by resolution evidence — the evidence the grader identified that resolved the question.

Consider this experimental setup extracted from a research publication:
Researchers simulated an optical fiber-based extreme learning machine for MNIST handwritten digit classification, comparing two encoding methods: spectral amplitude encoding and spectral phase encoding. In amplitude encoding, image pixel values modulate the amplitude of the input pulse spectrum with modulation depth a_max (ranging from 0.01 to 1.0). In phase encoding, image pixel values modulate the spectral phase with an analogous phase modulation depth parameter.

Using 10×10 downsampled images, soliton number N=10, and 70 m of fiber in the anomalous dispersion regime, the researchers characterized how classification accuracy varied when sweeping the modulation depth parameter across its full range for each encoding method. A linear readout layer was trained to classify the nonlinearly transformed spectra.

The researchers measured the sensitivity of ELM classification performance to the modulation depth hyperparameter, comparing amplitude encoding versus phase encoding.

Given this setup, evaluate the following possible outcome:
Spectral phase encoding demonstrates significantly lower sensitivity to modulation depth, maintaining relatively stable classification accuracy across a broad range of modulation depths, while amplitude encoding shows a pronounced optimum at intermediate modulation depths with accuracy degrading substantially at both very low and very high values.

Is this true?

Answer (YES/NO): NO